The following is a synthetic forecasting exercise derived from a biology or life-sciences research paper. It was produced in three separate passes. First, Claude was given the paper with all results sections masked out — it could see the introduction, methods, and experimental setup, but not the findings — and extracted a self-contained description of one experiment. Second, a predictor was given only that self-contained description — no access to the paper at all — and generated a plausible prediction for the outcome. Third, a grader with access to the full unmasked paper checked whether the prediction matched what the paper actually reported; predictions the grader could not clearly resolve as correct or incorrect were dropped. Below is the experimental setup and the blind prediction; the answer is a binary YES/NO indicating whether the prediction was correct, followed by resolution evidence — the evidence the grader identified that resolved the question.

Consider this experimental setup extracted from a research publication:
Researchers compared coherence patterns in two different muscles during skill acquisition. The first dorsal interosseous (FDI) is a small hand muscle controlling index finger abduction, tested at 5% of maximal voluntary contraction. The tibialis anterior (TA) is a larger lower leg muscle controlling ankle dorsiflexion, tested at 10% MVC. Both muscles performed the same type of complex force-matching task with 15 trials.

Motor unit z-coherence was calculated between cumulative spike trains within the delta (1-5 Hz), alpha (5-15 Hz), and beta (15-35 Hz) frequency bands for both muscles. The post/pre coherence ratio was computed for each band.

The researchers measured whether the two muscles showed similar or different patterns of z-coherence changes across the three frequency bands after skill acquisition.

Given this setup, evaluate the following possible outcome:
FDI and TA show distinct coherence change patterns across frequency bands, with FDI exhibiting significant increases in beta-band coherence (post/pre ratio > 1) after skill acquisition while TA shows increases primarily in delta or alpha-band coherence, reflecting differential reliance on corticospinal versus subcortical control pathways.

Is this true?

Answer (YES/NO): NO